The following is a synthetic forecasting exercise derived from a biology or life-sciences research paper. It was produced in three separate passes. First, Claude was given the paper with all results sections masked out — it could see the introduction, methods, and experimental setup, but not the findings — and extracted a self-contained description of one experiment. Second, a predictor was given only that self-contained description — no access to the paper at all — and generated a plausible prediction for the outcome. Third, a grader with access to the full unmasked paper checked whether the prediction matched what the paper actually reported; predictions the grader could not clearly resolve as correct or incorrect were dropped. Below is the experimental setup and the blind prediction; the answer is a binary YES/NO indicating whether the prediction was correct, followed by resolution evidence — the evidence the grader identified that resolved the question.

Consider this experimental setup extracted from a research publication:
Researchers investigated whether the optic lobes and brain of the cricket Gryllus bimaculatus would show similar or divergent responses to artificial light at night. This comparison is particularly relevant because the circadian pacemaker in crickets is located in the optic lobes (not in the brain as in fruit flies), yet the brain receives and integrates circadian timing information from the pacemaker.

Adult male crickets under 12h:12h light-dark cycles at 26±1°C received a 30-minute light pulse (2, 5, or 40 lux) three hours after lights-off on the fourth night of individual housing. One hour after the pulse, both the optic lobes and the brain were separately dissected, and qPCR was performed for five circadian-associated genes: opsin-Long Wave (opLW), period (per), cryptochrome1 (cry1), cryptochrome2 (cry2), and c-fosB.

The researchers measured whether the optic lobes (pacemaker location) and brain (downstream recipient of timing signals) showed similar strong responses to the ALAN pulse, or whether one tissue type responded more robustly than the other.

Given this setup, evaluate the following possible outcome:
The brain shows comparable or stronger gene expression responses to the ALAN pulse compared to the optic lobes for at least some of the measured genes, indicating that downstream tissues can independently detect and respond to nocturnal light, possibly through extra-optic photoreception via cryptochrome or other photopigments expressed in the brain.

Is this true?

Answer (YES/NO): YES